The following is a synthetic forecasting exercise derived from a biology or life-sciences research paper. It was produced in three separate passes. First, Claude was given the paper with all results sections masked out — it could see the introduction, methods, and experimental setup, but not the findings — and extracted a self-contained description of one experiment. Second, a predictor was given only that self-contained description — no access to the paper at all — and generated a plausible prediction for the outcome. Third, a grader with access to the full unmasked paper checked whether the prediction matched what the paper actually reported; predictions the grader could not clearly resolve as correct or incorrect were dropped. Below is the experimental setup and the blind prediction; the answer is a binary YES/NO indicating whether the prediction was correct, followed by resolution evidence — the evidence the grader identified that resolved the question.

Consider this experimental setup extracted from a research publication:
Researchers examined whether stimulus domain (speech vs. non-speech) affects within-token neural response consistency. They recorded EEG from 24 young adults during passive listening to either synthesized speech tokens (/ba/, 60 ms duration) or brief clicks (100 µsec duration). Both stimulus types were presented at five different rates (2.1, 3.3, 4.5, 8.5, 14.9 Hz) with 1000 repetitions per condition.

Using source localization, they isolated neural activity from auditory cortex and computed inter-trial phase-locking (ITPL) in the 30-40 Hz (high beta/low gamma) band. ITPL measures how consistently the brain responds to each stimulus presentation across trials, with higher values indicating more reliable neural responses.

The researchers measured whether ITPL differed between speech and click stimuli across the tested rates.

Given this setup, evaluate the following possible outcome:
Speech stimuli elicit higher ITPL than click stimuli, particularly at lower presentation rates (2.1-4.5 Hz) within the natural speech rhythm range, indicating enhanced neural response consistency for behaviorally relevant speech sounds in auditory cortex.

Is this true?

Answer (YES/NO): NO